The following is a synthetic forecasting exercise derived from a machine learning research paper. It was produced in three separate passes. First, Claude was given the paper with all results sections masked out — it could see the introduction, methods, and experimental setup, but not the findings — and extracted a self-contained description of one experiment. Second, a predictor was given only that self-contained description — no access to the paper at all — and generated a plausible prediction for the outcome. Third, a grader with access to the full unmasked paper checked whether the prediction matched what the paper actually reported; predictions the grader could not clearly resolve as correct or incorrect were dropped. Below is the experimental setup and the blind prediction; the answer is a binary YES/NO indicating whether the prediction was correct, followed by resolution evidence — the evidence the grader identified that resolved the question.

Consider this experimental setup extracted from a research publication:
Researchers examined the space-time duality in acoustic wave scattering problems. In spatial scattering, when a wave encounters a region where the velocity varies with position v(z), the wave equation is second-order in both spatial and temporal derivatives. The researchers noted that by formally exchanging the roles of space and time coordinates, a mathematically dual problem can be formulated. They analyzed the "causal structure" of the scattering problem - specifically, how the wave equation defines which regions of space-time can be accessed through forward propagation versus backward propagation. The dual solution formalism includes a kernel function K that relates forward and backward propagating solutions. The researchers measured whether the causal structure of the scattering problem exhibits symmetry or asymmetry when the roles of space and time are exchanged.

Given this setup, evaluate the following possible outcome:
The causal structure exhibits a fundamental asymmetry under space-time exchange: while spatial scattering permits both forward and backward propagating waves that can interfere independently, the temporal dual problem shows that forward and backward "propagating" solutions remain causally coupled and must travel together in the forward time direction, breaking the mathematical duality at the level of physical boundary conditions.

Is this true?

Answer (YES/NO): NO